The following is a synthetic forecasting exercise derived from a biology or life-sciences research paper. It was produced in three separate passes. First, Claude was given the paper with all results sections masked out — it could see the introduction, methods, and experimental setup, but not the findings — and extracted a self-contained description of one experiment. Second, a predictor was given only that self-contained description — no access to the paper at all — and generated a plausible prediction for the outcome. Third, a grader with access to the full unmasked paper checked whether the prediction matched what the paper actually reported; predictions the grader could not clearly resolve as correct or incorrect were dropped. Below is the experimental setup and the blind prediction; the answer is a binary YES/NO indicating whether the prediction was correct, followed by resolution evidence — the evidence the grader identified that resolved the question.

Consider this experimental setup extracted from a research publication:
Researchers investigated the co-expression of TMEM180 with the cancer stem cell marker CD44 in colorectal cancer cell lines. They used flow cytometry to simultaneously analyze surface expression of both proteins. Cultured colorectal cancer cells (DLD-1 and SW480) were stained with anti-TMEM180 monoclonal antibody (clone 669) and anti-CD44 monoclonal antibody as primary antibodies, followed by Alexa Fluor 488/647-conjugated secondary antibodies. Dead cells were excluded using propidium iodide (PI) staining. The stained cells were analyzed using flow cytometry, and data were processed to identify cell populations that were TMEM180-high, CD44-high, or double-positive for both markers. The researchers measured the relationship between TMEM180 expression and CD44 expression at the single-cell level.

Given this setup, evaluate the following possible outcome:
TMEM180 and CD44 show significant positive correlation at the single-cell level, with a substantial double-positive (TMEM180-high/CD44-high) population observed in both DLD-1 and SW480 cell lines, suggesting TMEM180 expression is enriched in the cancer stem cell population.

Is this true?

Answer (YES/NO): NO